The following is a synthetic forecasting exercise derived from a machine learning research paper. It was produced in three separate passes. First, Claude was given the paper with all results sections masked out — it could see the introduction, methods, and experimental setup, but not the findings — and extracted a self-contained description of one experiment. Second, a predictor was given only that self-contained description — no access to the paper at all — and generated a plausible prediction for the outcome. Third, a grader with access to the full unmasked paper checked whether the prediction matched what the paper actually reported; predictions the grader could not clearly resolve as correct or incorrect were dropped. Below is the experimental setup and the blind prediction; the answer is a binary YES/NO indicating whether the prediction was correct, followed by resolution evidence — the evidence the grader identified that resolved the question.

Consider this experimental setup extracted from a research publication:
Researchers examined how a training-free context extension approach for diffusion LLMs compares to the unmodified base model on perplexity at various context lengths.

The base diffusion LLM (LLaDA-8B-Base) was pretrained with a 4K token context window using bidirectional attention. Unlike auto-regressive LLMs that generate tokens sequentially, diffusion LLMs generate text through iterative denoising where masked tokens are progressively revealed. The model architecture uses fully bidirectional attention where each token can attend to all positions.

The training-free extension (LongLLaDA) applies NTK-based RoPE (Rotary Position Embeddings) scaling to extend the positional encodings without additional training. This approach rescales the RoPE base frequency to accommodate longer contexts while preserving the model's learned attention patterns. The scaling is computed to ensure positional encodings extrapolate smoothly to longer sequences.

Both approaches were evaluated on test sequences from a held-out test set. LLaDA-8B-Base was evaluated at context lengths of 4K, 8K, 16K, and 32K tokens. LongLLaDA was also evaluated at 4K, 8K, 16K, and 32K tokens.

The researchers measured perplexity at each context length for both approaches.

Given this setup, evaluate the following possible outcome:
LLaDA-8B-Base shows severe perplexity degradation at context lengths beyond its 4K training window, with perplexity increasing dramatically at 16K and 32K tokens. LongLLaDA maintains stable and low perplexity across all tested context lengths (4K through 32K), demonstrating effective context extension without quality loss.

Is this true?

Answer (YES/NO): NO